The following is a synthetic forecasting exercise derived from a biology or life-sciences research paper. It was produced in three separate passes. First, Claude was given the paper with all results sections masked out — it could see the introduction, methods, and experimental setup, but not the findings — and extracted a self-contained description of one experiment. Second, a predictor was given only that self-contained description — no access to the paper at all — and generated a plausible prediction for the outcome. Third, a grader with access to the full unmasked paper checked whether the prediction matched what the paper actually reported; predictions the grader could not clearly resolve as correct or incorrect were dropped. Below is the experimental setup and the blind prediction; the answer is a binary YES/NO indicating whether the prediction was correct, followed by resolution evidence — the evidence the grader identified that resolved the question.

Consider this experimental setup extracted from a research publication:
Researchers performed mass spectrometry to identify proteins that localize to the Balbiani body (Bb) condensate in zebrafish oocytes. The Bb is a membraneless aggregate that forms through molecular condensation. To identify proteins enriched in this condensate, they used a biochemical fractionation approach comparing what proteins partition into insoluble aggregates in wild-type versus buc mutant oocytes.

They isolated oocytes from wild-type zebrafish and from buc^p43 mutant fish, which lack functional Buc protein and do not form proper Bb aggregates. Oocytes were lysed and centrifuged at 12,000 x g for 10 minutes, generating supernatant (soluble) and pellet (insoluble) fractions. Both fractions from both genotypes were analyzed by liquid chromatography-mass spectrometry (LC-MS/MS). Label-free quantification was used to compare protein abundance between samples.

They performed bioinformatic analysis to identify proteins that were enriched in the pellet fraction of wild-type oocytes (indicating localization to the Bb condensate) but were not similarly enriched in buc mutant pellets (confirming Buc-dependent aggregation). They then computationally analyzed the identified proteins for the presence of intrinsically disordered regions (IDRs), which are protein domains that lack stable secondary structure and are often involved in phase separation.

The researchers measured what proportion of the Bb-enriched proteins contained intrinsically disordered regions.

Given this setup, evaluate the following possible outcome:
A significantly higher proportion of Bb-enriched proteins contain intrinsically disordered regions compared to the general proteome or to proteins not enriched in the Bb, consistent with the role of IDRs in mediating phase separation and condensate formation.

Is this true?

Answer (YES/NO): NO